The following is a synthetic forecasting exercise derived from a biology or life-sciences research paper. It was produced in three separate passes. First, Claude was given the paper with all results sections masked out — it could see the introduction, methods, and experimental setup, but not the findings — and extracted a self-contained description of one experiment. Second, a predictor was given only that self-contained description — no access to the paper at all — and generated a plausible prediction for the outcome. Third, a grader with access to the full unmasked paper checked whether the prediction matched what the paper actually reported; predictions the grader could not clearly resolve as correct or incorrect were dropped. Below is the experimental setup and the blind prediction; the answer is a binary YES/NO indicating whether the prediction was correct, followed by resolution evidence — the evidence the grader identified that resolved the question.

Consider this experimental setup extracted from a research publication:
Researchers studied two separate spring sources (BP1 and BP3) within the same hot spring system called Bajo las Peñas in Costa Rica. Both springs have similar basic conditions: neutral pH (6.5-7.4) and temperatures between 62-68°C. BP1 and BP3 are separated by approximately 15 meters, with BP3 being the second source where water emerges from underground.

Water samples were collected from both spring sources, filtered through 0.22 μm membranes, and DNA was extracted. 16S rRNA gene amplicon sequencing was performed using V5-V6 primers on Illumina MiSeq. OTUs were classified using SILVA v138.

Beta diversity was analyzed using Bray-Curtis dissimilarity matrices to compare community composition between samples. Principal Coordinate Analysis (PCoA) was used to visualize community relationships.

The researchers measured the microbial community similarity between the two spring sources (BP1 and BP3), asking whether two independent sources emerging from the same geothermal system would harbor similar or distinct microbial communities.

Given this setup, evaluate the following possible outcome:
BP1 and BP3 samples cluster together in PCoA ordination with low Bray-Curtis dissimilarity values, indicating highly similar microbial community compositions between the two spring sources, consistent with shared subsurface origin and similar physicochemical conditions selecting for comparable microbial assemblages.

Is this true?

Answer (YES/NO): YES